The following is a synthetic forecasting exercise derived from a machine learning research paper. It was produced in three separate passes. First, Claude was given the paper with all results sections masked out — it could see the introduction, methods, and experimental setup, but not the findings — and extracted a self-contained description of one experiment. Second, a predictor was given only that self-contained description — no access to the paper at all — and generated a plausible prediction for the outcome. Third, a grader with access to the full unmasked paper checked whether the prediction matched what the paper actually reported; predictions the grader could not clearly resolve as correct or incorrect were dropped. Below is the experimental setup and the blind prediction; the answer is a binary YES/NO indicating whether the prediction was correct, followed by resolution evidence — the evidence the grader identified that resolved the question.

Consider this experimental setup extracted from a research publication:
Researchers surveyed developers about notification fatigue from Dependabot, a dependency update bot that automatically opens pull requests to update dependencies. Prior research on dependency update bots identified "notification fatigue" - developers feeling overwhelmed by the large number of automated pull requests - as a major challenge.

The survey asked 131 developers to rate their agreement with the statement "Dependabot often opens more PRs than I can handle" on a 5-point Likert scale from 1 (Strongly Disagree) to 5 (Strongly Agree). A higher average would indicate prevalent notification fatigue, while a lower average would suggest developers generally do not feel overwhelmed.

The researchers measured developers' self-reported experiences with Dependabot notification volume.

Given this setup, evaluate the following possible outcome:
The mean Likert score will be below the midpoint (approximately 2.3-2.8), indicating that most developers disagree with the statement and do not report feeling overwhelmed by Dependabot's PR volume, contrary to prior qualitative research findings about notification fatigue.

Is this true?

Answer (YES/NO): YES